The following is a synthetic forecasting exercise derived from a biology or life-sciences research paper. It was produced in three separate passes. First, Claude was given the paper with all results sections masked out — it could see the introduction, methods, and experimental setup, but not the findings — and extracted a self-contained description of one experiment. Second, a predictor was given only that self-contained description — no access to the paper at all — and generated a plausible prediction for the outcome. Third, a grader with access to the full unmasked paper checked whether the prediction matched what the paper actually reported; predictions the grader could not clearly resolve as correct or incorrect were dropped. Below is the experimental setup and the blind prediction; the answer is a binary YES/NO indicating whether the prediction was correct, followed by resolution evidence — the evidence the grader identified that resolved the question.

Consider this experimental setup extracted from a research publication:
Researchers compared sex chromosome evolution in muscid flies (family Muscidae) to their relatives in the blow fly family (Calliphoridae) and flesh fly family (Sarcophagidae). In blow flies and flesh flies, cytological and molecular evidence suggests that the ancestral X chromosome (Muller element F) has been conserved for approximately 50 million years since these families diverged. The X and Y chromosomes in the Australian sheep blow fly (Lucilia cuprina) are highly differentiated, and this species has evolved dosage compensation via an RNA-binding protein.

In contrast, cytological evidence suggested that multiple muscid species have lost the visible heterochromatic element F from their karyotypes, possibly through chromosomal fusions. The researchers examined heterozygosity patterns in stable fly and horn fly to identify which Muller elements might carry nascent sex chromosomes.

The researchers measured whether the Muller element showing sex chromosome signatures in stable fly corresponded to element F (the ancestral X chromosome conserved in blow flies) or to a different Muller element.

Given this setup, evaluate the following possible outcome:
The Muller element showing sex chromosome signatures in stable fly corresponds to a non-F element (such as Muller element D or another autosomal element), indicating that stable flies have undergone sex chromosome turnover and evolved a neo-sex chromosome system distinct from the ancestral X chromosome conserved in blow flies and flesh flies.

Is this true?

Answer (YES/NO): YES